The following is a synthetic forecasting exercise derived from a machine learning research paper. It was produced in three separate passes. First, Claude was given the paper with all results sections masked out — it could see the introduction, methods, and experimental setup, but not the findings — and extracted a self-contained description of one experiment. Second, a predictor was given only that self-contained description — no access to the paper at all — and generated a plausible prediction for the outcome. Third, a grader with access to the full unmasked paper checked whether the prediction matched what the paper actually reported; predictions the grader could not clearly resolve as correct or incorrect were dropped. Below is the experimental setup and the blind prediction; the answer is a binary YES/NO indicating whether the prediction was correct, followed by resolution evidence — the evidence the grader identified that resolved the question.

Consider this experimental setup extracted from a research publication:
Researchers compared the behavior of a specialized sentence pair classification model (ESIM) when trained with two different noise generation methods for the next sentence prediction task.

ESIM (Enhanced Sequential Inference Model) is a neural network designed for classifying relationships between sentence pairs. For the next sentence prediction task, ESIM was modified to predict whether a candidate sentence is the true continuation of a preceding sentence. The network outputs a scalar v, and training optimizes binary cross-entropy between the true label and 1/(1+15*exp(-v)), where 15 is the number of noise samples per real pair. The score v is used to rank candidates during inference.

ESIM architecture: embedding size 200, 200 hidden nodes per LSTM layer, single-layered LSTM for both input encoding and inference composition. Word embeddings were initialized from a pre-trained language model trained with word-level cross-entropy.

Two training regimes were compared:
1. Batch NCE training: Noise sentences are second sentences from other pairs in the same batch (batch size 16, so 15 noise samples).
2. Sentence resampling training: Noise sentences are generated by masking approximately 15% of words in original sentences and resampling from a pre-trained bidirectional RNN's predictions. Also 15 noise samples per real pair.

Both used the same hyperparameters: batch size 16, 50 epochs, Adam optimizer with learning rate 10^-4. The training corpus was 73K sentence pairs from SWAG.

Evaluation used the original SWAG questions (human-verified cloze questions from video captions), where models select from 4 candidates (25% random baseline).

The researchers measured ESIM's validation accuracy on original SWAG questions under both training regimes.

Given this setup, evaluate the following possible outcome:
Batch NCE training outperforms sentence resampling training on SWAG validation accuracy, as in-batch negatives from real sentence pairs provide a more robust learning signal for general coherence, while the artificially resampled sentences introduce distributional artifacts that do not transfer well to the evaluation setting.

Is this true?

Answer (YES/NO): YES